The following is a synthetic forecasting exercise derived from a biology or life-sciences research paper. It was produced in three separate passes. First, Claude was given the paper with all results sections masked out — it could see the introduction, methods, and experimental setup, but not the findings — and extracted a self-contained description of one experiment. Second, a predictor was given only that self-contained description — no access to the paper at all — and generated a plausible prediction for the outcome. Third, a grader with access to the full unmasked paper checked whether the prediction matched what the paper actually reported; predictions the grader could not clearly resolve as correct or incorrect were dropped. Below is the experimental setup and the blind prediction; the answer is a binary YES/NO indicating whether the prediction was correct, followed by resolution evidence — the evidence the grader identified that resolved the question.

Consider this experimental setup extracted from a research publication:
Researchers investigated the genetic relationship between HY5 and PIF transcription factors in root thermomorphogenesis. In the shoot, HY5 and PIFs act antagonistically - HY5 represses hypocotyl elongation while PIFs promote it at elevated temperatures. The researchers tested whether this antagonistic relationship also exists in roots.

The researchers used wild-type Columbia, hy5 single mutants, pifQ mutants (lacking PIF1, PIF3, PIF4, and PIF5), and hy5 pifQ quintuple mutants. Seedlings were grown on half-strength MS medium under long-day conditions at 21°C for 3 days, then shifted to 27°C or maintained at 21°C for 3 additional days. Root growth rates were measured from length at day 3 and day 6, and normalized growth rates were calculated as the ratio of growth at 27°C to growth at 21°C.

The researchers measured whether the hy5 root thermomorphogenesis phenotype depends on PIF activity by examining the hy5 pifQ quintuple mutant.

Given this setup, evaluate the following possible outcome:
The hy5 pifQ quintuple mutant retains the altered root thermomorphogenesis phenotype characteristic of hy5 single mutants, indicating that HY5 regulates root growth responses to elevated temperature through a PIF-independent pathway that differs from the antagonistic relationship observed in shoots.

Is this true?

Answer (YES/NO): NO